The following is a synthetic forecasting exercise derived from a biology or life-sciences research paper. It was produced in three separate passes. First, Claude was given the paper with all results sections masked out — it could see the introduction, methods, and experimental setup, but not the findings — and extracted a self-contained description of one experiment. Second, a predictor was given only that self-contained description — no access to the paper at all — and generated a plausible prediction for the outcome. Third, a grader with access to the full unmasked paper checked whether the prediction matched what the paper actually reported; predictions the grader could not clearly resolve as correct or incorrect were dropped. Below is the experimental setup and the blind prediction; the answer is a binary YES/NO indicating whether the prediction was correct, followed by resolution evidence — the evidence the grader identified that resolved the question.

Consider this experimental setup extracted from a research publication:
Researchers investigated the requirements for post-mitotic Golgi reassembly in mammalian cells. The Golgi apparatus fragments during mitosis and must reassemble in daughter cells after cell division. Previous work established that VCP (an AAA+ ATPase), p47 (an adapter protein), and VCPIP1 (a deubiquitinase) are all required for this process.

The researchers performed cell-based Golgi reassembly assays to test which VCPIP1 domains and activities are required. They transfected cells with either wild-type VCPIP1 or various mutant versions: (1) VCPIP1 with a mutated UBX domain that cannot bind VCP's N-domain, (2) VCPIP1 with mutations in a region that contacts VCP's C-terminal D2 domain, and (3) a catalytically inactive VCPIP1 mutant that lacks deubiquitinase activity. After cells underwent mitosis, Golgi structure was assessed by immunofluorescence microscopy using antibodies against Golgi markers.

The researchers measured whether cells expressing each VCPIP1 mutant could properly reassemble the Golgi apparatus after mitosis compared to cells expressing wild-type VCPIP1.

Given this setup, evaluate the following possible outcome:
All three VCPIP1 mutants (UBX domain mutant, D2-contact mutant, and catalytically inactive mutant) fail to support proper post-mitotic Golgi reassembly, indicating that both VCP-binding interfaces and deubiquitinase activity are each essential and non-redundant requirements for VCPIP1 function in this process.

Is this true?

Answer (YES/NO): YES